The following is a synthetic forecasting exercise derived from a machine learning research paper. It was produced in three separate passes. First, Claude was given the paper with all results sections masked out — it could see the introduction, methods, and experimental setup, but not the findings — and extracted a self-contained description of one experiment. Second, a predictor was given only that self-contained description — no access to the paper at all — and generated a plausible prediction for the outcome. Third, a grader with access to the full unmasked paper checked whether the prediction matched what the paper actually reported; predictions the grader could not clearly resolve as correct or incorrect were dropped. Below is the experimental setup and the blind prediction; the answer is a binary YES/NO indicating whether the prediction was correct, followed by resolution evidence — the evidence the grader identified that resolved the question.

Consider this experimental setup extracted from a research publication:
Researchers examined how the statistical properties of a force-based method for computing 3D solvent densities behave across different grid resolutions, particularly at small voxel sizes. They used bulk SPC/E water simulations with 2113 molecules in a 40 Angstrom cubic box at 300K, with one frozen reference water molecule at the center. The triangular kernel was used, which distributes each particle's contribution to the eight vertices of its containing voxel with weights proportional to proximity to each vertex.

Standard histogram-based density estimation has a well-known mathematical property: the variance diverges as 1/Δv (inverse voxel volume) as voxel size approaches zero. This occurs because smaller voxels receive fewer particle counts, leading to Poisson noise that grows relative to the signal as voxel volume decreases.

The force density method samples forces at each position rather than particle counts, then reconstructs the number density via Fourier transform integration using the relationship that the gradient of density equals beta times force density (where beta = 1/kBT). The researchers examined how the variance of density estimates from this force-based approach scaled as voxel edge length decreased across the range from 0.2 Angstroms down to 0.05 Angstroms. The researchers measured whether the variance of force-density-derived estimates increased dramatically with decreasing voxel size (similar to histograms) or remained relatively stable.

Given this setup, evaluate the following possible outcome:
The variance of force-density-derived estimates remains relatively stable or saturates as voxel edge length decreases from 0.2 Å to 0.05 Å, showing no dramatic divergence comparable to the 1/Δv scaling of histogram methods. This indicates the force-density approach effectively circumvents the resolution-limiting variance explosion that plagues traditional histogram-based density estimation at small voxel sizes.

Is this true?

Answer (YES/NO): NO